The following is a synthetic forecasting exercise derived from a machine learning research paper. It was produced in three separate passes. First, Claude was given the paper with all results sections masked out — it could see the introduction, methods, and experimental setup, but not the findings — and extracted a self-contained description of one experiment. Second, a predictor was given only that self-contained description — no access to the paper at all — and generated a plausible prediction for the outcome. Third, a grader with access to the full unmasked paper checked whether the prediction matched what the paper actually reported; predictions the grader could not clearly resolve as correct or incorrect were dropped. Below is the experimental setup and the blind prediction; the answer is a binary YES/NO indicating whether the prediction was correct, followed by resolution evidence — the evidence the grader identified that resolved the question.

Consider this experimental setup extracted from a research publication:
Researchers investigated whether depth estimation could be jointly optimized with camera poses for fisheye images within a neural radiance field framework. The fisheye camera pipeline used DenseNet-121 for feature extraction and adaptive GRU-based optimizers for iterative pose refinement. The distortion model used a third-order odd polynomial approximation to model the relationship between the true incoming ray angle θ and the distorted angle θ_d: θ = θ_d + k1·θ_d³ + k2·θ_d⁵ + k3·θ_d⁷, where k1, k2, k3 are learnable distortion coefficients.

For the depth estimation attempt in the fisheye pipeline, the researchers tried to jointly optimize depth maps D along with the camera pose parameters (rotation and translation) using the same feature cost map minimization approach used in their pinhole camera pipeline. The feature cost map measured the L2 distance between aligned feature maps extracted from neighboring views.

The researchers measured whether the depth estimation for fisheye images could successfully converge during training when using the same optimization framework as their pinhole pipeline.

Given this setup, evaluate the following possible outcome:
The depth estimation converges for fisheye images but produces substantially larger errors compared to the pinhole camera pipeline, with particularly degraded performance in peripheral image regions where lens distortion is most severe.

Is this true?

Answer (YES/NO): NO